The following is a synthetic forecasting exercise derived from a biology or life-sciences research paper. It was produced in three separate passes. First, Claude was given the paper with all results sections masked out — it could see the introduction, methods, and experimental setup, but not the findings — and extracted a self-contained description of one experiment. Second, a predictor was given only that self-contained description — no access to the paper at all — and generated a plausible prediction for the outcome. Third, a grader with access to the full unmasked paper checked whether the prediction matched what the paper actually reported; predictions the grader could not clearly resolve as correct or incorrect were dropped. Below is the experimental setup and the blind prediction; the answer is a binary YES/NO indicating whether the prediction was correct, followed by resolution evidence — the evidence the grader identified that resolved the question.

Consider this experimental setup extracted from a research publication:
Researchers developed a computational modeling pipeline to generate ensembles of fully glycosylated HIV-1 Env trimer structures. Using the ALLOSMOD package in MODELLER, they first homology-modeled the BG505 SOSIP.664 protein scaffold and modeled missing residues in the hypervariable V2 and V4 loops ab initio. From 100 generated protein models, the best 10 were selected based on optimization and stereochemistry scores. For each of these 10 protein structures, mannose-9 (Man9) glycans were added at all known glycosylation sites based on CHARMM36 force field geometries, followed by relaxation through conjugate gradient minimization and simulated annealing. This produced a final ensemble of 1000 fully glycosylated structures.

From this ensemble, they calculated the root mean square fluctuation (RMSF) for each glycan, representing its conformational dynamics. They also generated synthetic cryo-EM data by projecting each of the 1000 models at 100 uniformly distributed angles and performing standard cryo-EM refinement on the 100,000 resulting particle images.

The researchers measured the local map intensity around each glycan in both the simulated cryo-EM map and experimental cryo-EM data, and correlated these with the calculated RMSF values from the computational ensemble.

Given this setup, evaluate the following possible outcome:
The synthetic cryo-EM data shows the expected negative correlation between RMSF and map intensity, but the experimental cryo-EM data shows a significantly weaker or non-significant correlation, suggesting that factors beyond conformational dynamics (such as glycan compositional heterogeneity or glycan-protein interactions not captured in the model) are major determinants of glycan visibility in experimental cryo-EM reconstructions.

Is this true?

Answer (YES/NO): NO